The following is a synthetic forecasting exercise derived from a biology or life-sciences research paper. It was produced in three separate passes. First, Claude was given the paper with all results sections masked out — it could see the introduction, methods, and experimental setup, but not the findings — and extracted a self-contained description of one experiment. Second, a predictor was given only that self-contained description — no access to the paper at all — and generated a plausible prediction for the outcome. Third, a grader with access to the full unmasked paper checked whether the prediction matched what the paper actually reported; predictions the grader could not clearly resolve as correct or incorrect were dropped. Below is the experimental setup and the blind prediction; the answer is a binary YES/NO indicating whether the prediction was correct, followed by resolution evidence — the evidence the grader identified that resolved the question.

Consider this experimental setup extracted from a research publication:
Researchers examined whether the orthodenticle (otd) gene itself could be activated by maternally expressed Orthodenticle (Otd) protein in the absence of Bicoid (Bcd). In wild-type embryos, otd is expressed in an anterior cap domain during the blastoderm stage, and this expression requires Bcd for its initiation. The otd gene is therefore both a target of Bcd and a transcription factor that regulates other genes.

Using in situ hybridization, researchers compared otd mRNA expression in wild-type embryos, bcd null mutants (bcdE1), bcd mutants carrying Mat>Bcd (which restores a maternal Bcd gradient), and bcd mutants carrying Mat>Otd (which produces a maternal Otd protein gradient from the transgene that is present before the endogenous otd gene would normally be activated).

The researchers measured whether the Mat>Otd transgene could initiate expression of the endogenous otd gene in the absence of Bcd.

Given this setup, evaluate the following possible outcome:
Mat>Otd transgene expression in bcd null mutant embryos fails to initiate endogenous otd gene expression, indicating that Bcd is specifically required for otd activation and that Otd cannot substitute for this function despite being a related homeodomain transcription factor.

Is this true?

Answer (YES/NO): YES